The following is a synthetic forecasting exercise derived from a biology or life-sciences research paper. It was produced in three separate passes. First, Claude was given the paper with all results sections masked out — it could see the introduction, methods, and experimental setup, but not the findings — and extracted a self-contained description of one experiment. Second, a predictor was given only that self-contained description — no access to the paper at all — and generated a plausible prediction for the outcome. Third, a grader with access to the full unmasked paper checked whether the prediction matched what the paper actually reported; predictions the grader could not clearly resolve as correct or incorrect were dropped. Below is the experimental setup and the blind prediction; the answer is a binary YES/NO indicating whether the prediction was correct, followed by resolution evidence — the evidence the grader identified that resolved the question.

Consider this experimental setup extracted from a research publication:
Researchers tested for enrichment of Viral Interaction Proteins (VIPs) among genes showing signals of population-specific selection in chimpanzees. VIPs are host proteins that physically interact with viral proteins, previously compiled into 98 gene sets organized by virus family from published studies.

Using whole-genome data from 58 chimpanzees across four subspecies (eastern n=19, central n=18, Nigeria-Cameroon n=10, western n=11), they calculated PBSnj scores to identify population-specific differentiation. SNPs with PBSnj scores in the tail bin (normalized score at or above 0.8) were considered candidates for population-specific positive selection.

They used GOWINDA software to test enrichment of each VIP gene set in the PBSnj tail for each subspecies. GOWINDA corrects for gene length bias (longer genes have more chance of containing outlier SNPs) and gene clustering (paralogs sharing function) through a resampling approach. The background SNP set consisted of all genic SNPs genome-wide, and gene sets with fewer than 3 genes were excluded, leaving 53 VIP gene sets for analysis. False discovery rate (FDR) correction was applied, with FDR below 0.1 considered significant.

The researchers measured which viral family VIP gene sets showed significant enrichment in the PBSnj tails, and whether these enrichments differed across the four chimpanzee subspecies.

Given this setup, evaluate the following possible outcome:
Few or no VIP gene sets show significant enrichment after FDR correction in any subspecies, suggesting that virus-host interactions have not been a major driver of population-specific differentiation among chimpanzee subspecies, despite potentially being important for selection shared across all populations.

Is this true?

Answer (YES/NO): NO